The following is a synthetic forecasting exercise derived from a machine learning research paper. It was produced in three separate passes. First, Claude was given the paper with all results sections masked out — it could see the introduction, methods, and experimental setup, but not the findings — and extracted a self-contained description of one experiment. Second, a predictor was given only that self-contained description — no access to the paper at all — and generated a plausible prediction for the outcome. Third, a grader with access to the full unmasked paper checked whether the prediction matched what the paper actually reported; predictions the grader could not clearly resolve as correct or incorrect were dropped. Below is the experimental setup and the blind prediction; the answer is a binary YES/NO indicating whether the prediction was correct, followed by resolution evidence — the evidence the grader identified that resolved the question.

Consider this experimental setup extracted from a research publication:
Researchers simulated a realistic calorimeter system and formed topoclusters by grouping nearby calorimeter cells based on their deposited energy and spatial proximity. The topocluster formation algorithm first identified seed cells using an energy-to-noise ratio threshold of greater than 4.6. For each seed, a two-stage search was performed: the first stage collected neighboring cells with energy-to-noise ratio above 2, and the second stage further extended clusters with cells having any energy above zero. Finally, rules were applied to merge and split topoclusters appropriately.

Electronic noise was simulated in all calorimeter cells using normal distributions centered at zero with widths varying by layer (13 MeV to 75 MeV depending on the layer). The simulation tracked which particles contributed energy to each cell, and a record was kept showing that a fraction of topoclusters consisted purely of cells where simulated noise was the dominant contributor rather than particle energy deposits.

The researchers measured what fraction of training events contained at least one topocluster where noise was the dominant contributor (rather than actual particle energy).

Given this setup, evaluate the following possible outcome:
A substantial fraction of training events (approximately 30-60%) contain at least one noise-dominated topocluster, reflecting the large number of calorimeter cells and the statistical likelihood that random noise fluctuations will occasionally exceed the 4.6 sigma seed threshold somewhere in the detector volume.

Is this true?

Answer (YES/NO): NO